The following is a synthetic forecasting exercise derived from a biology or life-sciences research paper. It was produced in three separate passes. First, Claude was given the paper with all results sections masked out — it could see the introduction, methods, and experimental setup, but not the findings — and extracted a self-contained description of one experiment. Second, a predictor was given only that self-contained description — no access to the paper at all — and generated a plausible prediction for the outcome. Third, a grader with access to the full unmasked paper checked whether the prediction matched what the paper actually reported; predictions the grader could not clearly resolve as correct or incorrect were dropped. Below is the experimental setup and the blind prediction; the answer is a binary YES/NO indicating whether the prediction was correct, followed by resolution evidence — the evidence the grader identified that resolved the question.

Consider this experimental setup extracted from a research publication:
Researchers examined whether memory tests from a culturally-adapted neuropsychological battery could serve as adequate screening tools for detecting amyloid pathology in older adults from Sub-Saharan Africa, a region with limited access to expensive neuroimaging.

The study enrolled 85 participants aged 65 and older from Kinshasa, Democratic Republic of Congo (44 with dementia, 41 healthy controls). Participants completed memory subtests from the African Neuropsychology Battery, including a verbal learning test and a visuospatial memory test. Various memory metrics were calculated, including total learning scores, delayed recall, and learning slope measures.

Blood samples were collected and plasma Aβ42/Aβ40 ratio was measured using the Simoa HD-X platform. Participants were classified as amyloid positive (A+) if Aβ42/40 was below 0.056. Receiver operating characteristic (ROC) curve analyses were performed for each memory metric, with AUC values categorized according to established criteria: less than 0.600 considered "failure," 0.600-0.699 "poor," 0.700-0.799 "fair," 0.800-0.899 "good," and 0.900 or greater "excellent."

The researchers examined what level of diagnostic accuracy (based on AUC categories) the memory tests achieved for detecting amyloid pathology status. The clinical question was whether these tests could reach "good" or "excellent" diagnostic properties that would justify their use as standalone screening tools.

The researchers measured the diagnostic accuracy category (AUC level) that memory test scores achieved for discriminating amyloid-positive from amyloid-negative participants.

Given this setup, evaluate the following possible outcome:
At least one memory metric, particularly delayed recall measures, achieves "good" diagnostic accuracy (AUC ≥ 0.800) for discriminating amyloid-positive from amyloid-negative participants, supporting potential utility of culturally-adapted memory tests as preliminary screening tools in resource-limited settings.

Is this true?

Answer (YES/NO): NO